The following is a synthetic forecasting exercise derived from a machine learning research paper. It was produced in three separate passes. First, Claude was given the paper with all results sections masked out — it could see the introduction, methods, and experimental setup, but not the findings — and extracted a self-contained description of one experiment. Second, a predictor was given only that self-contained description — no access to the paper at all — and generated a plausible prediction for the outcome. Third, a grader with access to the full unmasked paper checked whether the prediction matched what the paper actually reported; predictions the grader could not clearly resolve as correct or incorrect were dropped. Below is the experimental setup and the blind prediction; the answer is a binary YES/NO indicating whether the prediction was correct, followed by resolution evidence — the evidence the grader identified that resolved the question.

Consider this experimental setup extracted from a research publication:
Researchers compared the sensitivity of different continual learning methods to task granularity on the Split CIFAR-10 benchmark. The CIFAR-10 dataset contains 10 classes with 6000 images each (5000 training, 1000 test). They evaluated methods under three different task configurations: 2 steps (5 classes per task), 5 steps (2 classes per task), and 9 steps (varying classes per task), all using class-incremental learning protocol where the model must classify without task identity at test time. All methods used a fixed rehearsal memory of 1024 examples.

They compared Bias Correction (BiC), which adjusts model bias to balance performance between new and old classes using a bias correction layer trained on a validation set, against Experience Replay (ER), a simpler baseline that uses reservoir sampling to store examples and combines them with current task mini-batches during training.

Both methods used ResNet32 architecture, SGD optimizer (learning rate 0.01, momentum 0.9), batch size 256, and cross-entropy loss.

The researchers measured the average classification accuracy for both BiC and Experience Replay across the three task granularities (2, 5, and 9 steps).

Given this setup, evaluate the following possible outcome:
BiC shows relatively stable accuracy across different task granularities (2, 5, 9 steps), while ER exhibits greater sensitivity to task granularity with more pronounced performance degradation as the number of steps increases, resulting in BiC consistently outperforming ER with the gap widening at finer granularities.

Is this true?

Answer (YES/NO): NO